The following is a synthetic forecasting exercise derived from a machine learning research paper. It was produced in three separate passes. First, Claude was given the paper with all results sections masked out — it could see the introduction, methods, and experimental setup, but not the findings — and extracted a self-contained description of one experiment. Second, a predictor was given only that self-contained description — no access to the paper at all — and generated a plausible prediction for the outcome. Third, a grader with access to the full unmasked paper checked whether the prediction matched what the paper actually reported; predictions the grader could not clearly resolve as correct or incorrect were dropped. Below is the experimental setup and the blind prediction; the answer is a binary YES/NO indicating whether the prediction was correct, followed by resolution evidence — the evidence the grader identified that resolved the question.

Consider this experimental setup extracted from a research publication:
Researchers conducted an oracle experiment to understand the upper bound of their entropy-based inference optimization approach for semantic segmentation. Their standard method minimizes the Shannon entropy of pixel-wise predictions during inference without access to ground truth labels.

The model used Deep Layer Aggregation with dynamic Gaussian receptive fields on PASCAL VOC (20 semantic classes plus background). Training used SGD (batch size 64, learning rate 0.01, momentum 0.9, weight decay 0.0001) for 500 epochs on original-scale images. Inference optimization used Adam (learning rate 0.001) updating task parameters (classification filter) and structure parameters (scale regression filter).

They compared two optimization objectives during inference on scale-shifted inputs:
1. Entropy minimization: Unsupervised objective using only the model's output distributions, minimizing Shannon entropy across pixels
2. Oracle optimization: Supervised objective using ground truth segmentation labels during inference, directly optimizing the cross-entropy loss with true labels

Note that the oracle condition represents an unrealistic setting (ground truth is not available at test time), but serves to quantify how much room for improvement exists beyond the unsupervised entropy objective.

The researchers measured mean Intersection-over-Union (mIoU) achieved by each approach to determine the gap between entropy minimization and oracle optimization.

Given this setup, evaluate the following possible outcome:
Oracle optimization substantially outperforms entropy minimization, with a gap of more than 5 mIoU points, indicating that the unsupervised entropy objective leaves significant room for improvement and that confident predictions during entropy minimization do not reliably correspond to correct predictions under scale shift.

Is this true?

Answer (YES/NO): NO